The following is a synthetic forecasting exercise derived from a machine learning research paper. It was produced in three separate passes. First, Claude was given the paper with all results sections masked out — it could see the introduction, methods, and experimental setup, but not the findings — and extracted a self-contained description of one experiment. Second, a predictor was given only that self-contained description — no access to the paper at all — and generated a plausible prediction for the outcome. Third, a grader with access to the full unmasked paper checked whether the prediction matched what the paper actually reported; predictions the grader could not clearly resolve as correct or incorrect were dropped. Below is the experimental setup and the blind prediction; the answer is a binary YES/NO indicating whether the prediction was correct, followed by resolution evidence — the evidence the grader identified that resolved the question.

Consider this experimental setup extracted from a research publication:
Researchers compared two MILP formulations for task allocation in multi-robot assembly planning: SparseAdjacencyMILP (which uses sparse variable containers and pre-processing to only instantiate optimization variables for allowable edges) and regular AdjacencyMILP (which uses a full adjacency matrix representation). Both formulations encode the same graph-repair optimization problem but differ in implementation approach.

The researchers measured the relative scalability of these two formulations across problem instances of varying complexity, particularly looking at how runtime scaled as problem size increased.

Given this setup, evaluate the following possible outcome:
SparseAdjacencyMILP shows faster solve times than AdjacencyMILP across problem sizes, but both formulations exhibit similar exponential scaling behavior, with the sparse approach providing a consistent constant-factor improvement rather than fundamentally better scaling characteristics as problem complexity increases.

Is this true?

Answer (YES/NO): NO